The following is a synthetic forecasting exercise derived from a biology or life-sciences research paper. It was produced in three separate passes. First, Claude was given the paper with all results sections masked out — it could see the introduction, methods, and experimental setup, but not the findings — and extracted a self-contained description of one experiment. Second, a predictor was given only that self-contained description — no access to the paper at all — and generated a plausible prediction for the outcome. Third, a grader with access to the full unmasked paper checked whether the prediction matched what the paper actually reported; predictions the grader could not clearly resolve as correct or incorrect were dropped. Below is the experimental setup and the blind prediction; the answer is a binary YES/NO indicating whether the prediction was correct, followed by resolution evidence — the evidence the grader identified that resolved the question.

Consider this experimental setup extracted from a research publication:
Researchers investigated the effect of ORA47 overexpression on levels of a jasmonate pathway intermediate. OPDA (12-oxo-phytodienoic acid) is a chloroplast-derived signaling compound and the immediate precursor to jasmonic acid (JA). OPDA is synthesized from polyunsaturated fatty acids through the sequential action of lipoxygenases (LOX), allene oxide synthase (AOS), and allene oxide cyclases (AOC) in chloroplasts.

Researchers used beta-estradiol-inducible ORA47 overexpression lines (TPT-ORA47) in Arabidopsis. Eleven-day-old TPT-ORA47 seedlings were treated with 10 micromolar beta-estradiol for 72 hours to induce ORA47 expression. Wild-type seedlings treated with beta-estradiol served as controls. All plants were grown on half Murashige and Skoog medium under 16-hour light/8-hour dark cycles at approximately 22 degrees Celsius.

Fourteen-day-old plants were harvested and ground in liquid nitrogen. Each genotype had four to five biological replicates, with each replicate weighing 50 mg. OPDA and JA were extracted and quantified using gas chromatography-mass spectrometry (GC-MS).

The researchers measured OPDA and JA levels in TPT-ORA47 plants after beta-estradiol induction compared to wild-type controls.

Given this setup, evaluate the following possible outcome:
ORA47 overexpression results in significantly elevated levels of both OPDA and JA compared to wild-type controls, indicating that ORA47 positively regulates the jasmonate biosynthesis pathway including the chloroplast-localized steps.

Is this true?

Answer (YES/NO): NO